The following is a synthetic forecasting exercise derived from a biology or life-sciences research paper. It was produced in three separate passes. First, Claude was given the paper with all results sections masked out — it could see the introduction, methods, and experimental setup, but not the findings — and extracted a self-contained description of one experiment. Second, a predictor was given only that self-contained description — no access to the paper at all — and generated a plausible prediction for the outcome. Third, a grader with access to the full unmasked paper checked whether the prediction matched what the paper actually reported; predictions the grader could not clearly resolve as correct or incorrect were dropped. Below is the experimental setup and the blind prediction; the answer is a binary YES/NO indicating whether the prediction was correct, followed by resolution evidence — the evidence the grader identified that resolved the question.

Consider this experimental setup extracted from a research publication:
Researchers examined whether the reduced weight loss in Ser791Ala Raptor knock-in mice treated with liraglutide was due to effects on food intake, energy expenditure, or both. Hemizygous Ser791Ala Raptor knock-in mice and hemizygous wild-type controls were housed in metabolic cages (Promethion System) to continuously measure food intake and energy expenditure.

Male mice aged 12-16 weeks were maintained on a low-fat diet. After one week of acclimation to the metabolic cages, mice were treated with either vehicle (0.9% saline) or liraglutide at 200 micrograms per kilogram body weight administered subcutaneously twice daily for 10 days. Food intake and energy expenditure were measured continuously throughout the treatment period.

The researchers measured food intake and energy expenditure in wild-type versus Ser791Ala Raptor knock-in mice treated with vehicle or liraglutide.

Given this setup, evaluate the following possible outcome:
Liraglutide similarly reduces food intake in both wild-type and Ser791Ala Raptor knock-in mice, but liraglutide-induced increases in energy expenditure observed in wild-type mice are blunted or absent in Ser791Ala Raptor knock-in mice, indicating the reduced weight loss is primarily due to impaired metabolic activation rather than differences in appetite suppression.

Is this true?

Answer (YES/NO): NO